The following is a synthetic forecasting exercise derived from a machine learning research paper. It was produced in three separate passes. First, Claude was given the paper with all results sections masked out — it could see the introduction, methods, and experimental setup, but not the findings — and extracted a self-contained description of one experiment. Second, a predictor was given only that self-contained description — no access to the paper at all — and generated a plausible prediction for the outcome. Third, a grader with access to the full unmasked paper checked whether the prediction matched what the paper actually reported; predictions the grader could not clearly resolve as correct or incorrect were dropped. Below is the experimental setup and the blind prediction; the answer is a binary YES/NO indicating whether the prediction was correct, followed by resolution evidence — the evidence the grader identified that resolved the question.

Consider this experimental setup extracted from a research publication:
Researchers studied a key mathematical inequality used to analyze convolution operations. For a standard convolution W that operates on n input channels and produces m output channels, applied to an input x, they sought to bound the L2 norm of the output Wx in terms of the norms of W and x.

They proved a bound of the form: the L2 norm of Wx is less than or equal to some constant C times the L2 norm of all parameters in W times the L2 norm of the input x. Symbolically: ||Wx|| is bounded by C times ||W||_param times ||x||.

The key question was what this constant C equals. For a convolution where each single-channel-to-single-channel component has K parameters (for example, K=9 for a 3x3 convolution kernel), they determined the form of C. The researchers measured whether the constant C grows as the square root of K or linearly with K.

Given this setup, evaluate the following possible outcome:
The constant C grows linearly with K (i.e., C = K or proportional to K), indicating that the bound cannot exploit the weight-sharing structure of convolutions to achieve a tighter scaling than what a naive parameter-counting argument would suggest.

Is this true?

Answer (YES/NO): NO